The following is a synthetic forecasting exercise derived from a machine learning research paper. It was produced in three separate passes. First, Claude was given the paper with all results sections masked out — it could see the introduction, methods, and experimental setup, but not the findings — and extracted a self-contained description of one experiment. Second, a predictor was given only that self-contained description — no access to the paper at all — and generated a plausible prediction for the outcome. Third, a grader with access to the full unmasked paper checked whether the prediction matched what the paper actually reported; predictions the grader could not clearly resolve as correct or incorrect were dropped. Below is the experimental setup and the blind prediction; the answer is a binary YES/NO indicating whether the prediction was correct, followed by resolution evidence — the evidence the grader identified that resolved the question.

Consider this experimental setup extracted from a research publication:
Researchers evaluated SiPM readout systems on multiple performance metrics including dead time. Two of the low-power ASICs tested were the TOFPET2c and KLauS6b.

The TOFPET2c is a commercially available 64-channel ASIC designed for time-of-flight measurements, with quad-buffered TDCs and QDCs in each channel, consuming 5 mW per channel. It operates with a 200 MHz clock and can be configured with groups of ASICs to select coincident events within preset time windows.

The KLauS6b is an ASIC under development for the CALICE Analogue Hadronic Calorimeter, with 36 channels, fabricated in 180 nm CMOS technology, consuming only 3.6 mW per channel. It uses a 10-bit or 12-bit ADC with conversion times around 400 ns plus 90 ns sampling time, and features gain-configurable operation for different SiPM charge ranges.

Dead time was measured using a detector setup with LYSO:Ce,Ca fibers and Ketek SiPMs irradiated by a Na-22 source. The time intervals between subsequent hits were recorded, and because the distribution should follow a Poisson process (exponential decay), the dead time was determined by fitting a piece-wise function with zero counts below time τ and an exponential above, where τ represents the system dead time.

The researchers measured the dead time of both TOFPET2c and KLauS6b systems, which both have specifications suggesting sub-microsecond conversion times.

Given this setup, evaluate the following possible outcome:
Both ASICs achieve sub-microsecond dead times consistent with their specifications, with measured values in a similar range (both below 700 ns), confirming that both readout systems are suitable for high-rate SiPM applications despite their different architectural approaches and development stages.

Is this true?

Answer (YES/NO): YES